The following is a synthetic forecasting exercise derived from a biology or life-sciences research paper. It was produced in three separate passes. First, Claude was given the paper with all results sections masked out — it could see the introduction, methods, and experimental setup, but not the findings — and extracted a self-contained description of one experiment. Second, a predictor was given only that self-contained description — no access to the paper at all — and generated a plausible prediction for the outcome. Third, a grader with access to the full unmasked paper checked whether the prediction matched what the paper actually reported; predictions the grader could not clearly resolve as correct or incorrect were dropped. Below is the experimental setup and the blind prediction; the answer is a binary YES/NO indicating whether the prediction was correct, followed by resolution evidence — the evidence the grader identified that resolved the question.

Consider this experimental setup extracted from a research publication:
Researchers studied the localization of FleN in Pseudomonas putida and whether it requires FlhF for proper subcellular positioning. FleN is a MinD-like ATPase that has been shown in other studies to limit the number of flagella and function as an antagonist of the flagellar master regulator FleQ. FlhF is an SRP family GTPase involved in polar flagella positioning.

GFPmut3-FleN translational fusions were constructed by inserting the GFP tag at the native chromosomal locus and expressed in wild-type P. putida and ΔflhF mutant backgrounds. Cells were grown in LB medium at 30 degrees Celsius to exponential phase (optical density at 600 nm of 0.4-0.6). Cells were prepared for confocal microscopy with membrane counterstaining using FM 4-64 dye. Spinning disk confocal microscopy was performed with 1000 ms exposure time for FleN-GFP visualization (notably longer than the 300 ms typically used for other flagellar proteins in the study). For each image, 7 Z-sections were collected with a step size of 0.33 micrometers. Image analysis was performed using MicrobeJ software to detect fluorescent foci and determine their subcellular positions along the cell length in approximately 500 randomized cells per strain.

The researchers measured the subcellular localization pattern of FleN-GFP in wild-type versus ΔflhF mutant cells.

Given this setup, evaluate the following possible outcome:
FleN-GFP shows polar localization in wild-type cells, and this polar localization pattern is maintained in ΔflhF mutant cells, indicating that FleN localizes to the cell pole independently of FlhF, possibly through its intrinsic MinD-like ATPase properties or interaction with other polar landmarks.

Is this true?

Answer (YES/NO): YES